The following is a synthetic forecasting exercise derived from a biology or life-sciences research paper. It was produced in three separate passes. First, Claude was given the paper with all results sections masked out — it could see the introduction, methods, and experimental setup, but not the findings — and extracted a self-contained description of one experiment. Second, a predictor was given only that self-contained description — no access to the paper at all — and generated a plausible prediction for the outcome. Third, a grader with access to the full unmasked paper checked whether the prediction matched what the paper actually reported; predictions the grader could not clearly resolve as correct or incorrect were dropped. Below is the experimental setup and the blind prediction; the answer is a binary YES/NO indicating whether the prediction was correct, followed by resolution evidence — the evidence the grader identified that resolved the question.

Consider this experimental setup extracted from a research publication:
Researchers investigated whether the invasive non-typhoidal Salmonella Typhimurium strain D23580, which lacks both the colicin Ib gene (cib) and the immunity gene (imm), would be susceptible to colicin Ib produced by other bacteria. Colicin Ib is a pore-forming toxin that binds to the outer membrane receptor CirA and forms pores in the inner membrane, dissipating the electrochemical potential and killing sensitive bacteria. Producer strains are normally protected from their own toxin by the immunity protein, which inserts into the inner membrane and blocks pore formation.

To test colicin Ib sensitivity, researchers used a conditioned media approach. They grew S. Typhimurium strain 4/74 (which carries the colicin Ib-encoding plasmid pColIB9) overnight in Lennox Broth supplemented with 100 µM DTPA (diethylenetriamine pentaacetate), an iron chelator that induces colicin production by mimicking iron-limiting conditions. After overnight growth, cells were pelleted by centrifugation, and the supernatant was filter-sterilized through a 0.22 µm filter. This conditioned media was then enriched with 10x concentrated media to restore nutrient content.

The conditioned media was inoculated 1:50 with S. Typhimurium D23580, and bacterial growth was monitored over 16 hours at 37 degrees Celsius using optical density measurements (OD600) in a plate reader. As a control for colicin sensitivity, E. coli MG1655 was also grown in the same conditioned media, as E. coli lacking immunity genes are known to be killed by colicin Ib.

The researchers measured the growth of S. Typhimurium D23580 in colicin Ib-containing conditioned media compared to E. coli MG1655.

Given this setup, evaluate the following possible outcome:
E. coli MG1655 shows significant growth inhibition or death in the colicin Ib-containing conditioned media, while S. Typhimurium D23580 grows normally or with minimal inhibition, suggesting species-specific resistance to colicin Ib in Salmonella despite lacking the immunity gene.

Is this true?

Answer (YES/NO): YES